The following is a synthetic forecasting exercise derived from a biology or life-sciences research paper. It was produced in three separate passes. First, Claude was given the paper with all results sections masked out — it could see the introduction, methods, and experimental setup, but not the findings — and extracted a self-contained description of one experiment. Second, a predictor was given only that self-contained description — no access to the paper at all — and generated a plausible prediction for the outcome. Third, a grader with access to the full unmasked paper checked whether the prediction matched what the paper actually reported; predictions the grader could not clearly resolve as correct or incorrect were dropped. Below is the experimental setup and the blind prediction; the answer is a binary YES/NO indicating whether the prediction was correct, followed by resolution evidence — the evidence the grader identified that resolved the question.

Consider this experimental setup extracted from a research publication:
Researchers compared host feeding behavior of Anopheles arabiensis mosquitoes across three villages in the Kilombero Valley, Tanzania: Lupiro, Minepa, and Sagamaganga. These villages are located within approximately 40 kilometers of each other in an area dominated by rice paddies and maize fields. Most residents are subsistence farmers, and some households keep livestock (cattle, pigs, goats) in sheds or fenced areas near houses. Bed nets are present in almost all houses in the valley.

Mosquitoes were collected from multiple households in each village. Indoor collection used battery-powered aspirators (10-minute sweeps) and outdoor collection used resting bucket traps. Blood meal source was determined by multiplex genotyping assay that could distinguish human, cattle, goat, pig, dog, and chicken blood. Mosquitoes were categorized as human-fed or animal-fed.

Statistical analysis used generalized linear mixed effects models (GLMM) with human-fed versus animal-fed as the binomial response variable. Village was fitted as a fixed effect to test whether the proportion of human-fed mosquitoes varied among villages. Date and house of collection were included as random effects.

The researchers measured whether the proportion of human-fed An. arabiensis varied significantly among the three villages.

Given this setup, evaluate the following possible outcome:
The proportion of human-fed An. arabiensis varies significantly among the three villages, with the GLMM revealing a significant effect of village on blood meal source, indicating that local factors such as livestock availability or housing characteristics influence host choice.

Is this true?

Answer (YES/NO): NO